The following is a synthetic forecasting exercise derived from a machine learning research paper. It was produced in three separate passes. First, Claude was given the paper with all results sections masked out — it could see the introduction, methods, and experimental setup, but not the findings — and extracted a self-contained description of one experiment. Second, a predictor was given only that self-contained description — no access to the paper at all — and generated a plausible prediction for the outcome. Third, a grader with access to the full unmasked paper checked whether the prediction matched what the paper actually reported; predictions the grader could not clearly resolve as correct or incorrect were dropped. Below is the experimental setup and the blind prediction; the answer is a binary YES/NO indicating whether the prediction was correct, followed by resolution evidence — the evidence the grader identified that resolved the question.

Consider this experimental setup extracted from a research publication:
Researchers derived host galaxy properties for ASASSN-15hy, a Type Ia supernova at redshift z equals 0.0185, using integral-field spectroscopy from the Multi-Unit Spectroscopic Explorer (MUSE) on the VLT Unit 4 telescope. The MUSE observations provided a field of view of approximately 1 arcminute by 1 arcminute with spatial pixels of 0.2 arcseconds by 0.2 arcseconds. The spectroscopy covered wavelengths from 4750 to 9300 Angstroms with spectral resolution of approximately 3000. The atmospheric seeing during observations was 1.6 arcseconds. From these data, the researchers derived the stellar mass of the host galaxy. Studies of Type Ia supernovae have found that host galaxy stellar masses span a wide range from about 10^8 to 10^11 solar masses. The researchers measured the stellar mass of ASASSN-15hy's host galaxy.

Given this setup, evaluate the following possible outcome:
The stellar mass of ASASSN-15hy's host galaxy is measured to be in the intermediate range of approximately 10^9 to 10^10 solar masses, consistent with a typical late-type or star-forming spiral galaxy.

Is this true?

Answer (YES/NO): NO